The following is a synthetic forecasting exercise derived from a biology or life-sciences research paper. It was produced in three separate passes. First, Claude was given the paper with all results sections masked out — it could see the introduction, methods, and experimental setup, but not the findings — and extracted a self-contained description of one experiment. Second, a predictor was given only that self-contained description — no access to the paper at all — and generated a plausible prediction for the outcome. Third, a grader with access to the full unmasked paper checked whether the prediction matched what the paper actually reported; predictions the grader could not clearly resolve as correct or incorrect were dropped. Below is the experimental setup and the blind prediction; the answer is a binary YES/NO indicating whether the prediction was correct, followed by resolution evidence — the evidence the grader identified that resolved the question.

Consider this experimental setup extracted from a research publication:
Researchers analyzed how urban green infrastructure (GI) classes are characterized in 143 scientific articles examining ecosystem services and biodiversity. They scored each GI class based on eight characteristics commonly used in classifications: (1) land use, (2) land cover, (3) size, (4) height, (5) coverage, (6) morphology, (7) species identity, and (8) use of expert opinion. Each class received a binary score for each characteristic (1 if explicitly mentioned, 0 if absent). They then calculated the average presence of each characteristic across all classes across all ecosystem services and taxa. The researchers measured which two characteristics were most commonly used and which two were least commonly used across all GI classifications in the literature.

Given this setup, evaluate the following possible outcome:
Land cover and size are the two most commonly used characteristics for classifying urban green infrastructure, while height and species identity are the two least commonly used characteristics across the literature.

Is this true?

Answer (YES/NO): NO